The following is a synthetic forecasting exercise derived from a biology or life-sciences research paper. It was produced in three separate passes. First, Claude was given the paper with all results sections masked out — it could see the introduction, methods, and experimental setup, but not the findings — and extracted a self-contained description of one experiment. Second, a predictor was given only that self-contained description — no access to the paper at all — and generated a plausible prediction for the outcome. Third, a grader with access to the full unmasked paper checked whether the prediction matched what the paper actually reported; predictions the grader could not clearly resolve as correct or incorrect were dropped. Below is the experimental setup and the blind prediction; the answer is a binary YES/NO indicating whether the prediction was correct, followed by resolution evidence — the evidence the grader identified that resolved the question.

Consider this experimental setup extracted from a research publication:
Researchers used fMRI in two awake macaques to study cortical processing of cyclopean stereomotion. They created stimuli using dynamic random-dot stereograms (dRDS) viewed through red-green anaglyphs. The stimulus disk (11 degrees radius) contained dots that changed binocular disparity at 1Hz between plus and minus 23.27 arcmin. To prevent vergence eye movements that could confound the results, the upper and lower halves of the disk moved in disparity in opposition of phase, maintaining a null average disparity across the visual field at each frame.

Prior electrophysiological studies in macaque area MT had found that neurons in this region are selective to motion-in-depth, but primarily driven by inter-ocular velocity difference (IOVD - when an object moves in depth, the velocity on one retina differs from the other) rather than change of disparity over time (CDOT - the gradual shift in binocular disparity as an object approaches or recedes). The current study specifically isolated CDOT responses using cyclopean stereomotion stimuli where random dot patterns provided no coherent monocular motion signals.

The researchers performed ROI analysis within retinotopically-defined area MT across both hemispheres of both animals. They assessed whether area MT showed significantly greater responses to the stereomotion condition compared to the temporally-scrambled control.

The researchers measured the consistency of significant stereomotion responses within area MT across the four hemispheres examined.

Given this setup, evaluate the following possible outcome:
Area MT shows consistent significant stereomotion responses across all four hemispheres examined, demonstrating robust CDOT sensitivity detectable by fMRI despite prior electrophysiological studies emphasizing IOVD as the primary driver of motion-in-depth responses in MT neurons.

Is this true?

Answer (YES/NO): NO